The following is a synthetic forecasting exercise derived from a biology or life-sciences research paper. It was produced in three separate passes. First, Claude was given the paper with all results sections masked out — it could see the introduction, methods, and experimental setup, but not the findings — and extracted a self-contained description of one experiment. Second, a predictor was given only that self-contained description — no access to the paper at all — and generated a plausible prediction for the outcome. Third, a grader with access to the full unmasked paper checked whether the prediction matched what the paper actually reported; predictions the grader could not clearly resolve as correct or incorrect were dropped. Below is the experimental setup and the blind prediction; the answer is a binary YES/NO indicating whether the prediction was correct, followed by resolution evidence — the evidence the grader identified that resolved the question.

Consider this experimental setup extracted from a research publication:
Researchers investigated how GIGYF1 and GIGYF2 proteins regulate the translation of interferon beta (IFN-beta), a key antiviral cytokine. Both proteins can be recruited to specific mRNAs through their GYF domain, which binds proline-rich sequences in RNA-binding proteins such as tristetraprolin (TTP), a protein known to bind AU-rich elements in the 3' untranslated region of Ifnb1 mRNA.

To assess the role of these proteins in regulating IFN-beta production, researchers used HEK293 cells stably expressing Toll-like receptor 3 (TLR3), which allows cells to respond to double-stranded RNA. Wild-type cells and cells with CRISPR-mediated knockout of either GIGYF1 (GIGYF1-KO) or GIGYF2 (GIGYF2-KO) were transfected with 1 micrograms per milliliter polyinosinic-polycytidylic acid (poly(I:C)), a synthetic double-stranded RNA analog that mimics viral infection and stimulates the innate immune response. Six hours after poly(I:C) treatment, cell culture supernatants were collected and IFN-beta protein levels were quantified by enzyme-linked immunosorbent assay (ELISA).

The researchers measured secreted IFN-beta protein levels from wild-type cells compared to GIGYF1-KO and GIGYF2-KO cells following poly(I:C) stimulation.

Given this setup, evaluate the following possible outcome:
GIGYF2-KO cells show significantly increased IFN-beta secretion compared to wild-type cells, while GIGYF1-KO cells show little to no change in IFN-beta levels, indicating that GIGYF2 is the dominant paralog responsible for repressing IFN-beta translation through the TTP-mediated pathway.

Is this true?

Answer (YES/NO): NO